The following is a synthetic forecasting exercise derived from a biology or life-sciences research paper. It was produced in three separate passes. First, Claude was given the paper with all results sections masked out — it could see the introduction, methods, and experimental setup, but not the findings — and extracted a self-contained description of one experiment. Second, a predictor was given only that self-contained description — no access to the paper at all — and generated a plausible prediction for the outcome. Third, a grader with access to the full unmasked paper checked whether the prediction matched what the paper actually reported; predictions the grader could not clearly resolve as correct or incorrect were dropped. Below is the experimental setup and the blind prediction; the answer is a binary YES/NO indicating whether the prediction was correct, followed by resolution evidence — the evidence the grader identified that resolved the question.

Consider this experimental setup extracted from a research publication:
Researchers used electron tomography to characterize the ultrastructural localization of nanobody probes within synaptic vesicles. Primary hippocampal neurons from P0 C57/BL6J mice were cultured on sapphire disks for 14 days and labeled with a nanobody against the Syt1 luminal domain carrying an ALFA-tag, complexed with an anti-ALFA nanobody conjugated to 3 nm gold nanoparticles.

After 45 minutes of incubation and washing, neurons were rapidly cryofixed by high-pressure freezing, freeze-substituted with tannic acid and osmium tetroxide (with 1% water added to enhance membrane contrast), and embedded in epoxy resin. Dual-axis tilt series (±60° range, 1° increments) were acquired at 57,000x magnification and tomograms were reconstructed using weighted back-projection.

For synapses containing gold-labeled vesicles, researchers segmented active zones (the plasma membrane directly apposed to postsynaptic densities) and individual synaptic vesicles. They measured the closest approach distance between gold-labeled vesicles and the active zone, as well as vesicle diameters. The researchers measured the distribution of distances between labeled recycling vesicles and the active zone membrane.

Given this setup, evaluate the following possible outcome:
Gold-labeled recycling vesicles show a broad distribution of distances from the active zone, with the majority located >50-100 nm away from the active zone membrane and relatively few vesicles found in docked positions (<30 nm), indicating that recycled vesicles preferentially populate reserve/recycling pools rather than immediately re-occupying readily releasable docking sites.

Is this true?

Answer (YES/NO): NO